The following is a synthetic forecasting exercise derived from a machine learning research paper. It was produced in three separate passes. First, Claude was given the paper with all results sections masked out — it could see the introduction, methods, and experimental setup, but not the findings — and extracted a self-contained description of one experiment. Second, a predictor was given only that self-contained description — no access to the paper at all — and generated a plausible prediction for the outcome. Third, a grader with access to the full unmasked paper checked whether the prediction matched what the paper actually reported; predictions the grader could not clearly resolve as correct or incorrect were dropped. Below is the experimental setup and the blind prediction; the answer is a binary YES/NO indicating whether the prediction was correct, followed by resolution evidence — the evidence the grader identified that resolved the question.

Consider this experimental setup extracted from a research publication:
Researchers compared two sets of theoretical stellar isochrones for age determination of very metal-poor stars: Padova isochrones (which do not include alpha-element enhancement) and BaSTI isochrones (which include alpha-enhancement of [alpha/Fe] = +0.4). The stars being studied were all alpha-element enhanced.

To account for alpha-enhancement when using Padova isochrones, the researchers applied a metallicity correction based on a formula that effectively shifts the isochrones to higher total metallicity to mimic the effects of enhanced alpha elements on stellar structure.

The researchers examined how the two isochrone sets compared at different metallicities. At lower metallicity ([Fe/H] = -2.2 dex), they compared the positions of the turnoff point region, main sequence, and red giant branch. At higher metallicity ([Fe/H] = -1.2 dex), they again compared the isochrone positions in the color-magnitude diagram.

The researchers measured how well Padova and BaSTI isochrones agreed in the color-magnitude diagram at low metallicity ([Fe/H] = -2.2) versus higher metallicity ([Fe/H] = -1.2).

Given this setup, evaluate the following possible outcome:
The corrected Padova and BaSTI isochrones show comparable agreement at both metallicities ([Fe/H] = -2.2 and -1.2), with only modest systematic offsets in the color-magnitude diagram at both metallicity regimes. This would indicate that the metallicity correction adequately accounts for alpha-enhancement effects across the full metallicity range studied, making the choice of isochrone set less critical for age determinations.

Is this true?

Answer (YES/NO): NO